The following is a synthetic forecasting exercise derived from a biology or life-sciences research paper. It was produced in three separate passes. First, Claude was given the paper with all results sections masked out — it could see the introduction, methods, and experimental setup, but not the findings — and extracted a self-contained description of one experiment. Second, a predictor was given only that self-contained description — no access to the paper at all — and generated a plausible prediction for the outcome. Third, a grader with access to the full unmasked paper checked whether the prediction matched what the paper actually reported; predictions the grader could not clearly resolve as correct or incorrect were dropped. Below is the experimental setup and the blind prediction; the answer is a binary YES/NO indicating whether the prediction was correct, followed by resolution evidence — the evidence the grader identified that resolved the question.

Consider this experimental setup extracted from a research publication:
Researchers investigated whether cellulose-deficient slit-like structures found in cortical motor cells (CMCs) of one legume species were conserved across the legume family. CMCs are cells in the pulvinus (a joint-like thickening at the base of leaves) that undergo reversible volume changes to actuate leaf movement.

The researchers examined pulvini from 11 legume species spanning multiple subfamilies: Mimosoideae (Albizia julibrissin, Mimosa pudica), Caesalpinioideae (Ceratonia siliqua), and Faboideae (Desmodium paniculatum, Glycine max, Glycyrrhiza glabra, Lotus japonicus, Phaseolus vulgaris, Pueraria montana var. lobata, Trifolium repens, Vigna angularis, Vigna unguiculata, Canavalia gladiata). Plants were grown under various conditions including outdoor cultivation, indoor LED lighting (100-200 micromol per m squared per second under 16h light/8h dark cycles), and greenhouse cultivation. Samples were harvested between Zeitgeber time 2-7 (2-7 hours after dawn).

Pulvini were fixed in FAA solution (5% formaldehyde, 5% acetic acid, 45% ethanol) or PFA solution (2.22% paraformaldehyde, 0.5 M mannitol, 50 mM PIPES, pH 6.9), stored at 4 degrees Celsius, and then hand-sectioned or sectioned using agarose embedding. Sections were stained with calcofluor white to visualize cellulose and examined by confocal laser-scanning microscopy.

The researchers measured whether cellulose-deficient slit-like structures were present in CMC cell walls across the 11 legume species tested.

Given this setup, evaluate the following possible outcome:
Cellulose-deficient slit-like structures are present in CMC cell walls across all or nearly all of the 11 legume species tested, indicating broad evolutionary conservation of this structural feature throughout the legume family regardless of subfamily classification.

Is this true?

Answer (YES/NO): YES